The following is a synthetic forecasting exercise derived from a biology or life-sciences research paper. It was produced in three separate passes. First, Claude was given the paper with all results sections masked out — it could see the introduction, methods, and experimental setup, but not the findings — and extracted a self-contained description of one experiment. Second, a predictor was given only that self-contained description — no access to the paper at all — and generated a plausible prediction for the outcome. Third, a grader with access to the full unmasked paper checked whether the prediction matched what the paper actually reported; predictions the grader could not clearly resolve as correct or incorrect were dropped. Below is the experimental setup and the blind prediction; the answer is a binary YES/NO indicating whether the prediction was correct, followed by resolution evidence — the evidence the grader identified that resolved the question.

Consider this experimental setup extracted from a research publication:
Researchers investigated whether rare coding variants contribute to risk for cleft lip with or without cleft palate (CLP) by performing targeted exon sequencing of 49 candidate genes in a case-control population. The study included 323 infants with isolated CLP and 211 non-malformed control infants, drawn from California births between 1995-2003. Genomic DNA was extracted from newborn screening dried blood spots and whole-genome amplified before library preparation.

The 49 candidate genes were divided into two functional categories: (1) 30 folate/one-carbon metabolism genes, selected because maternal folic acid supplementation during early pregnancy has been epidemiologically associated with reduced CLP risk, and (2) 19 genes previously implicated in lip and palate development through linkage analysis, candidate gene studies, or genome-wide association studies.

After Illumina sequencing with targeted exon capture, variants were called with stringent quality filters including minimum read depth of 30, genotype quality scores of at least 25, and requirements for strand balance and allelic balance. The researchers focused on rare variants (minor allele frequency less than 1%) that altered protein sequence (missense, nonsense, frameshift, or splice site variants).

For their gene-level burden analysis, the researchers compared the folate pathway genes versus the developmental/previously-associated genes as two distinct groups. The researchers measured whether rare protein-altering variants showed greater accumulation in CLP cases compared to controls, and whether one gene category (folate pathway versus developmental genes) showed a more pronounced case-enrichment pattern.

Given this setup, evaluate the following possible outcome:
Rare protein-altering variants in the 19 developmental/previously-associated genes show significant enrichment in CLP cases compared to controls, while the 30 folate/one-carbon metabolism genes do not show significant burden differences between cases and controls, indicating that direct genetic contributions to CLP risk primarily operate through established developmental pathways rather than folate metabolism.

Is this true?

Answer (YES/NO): NO